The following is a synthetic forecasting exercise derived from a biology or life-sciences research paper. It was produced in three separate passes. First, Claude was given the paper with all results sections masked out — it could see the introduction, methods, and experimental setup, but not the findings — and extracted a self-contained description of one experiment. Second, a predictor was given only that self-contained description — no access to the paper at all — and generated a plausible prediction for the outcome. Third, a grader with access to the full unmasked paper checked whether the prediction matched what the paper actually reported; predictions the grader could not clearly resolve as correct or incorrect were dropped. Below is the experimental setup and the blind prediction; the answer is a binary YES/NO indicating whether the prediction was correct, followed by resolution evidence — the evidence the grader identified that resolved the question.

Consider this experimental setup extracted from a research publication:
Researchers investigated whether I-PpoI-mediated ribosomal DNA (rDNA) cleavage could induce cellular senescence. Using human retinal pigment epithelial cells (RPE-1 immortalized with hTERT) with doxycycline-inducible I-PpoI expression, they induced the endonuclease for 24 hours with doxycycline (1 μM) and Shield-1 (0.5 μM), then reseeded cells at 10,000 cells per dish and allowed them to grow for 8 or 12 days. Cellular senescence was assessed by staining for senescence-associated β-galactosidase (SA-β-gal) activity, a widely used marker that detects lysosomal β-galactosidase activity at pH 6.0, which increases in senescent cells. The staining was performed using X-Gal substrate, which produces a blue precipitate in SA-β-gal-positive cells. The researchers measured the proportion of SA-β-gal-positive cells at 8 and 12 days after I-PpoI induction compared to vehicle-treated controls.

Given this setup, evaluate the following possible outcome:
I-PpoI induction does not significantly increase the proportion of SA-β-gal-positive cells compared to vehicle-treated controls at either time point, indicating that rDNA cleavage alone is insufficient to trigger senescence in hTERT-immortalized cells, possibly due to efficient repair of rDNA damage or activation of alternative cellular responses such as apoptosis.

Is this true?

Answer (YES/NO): NO